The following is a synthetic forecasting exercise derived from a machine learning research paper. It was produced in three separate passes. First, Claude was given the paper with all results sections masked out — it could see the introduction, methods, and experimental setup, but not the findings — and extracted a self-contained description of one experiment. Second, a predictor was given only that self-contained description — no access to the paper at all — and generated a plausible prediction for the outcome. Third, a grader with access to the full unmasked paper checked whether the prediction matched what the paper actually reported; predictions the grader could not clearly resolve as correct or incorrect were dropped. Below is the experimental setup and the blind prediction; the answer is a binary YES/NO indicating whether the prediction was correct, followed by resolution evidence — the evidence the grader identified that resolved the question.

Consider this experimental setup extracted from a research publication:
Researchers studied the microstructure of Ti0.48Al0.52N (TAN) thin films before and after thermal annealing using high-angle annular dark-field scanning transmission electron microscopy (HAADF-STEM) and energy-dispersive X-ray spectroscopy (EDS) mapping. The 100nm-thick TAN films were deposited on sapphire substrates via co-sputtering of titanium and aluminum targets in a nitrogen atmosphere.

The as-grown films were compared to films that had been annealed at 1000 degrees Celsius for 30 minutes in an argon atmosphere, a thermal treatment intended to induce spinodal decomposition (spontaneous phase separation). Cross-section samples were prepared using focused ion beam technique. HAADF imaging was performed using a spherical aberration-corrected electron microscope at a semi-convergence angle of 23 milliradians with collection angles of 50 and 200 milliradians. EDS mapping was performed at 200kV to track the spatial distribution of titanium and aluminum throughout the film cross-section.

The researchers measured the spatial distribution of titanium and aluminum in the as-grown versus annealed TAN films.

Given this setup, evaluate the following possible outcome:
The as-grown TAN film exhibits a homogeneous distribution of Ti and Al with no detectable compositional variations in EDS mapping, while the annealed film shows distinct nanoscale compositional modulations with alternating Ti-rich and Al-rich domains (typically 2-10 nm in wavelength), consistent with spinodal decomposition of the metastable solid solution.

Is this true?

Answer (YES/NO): YES